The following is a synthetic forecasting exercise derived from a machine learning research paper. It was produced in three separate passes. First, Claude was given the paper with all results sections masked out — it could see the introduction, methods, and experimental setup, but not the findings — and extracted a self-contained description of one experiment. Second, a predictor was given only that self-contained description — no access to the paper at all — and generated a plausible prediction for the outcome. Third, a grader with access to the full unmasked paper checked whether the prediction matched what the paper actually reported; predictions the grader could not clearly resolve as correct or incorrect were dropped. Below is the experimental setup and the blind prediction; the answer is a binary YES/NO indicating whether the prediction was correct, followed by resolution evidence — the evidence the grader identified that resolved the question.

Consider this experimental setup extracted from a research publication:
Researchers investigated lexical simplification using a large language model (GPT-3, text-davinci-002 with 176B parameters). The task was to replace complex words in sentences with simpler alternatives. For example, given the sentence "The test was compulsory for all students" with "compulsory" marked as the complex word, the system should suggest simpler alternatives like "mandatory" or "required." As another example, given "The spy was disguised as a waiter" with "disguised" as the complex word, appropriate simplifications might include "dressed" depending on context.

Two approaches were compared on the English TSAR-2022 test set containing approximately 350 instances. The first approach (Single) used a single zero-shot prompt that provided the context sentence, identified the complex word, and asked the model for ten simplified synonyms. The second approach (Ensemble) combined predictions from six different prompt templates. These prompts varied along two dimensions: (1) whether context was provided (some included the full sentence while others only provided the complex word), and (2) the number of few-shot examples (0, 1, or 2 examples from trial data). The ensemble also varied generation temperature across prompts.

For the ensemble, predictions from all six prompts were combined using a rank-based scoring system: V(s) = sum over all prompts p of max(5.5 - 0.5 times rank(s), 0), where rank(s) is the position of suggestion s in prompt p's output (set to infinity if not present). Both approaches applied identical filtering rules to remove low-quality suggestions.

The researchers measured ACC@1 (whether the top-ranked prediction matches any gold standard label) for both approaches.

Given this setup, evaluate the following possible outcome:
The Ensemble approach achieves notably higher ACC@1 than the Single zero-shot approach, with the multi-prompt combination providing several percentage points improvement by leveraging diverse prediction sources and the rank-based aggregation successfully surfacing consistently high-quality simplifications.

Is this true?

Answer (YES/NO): YES